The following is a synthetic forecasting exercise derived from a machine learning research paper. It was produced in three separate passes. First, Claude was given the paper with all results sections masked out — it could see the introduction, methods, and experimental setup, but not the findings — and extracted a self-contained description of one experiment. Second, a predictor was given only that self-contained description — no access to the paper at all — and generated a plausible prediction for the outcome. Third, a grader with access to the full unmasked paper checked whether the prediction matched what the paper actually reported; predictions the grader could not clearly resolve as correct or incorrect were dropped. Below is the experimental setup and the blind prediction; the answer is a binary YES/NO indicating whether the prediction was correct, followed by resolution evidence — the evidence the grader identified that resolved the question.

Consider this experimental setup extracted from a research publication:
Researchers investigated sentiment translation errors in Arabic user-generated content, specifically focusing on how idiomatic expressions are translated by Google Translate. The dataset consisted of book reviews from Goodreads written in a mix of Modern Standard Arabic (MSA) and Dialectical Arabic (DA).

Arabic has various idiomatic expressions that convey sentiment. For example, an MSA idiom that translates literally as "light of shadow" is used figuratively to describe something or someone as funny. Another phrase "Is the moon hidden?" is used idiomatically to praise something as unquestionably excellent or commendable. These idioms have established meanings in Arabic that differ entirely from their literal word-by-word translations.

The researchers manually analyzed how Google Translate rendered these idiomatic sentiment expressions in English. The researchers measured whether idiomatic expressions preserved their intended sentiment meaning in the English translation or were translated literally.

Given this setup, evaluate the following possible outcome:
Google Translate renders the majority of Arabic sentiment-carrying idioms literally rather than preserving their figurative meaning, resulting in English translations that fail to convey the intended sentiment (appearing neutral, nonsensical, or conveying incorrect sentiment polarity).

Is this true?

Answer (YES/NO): YES